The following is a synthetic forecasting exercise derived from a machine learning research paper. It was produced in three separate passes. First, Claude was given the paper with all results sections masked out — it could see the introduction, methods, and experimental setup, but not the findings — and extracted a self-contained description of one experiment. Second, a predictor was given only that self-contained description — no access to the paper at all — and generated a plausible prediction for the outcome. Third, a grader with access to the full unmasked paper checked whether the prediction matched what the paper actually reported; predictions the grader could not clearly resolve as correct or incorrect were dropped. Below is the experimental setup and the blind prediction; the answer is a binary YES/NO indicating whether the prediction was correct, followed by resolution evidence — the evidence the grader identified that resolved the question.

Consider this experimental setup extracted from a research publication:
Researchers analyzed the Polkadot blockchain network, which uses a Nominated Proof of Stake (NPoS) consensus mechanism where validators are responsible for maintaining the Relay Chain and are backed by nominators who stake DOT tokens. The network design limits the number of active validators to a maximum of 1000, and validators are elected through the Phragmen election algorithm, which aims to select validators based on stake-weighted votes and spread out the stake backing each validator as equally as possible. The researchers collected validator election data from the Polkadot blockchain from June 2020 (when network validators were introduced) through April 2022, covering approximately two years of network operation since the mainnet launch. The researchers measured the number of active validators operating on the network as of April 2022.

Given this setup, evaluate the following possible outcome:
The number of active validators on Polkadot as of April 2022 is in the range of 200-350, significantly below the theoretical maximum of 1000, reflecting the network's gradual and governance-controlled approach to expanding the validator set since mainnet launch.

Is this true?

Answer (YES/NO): YES